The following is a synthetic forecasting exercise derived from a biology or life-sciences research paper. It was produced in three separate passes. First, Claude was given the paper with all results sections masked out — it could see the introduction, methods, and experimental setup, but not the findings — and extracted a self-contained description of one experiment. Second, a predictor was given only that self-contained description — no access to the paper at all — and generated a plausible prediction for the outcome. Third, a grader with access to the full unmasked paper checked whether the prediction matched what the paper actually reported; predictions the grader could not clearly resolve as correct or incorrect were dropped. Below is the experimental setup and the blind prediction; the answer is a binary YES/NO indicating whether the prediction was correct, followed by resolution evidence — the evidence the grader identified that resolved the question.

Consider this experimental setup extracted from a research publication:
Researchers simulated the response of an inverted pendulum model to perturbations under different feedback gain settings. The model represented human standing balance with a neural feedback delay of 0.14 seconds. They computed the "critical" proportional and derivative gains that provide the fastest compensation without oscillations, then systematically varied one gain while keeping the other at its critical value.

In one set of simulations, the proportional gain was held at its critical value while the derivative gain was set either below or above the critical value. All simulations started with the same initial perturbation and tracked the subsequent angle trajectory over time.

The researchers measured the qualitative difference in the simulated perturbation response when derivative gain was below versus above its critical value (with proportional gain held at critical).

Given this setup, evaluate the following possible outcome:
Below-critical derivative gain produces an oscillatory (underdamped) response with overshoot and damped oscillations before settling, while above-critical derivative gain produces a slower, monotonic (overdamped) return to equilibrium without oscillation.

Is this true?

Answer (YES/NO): YES